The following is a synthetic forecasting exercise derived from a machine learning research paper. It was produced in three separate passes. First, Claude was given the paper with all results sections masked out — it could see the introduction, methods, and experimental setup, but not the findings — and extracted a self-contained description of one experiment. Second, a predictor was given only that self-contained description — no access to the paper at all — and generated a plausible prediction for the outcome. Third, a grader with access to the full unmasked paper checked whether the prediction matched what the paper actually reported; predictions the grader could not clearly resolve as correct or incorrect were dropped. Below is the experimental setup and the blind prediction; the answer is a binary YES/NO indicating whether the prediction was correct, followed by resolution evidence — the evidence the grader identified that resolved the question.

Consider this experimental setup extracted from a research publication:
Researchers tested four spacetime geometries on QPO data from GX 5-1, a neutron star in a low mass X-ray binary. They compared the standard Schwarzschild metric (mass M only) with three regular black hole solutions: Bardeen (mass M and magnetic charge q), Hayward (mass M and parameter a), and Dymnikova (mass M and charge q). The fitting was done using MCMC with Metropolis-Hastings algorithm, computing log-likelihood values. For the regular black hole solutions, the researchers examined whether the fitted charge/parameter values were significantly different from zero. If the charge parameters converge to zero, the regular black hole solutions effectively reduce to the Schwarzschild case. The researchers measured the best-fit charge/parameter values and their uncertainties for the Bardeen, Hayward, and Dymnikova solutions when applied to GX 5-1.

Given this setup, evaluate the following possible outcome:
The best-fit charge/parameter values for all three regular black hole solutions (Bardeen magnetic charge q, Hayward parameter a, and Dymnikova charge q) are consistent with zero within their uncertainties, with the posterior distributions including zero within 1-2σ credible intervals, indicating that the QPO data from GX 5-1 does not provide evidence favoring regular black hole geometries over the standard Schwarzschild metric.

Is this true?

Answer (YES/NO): YES